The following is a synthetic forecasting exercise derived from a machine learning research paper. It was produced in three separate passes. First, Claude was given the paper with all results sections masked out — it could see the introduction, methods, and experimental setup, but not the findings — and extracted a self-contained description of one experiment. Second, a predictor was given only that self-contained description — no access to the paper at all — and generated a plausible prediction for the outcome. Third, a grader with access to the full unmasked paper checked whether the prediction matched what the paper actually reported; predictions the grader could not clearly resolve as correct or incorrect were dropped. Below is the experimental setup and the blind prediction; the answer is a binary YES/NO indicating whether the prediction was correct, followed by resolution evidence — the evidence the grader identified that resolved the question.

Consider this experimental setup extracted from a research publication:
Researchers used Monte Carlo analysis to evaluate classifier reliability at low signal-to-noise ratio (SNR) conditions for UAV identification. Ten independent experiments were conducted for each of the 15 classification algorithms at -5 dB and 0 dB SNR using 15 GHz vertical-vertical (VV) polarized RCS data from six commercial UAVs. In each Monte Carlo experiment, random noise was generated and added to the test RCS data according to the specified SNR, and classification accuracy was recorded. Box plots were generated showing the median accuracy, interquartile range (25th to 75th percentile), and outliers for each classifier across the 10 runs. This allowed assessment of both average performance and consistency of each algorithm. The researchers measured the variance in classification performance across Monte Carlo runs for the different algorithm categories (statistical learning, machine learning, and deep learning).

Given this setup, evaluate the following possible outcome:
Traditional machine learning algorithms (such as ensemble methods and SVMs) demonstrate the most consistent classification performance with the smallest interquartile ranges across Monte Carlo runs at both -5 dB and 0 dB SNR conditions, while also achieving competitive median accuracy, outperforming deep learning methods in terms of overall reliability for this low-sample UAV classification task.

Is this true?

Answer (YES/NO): NO